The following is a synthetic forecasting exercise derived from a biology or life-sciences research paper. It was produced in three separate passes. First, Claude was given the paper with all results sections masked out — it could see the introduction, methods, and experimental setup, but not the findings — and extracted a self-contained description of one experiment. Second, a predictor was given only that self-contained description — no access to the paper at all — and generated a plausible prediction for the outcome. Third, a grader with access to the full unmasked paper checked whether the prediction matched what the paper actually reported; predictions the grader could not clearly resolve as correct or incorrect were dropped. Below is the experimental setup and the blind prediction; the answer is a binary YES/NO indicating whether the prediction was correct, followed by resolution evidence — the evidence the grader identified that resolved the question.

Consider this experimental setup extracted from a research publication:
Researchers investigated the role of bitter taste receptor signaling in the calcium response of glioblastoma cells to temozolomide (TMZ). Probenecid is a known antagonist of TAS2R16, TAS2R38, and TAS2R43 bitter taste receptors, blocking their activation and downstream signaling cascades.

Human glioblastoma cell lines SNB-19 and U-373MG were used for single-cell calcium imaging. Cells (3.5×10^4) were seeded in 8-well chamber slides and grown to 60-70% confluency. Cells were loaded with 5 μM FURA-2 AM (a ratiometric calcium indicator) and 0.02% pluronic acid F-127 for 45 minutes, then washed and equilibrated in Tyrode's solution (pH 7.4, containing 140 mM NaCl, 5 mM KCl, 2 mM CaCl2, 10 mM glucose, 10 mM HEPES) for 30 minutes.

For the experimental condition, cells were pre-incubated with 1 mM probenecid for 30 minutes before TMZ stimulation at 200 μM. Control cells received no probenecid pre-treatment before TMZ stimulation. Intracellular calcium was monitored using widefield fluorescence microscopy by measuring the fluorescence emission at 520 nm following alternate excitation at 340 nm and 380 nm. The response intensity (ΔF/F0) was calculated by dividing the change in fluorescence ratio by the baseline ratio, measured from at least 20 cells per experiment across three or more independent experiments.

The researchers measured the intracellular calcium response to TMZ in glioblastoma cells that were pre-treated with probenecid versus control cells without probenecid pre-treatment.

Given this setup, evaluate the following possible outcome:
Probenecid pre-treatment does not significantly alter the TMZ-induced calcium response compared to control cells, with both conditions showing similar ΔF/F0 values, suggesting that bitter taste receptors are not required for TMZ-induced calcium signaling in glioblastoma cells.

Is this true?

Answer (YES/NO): NO